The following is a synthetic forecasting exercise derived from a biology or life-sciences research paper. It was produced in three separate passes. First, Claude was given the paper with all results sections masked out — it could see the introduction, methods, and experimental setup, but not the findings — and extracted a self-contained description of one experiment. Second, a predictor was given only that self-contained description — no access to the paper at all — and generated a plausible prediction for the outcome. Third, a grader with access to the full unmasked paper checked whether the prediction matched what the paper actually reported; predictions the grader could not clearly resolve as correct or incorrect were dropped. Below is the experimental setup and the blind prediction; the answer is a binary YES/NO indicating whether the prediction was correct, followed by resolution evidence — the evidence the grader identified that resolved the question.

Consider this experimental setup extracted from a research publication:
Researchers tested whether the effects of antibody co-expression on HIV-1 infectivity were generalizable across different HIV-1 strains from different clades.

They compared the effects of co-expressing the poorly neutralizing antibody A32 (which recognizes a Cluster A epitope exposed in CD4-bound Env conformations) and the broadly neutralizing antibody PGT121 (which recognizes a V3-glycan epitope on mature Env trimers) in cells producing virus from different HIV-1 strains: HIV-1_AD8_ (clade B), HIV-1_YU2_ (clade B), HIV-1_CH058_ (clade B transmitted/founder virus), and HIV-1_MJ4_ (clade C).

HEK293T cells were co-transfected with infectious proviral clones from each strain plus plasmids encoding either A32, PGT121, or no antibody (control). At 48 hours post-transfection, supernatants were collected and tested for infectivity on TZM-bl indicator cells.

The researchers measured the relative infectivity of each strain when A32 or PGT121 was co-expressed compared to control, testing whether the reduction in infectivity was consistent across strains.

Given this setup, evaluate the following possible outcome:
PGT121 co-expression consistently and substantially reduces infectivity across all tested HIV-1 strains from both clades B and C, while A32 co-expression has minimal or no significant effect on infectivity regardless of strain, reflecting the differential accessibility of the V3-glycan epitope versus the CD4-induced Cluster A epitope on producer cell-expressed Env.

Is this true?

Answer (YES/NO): NO